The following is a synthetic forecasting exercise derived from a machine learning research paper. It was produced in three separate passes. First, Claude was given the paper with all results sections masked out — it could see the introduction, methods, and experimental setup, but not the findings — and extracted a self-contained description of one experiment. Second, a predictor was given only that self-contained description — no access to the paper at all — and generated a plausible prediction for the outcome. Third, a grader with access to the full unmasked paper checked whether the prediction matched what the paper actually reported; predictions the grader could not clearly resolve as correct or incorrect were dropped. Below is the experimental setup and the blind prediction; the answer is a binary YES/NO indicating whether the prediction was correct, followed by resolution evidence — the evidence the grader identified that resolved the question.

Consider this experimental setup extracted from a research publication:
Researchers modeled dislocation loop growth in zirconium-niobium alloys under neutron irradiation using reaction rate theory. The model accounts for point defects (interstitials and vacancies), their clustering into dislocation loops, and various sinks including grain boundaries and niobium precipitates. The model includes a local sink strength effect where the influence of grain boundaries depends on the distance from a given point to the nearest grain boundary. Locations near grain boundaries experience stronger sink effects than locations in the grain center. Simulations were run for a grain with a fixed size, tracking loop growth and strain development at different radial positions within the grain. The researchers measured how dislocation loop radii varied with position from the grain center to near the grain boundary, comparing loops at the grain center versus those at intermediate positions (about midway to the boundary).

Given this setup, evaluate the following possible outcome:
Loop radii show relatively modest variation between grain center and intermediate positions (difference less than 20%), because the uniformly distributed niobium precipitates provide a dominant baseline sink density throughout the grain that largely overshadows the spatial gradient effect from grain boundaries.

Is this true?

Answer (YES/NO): NO